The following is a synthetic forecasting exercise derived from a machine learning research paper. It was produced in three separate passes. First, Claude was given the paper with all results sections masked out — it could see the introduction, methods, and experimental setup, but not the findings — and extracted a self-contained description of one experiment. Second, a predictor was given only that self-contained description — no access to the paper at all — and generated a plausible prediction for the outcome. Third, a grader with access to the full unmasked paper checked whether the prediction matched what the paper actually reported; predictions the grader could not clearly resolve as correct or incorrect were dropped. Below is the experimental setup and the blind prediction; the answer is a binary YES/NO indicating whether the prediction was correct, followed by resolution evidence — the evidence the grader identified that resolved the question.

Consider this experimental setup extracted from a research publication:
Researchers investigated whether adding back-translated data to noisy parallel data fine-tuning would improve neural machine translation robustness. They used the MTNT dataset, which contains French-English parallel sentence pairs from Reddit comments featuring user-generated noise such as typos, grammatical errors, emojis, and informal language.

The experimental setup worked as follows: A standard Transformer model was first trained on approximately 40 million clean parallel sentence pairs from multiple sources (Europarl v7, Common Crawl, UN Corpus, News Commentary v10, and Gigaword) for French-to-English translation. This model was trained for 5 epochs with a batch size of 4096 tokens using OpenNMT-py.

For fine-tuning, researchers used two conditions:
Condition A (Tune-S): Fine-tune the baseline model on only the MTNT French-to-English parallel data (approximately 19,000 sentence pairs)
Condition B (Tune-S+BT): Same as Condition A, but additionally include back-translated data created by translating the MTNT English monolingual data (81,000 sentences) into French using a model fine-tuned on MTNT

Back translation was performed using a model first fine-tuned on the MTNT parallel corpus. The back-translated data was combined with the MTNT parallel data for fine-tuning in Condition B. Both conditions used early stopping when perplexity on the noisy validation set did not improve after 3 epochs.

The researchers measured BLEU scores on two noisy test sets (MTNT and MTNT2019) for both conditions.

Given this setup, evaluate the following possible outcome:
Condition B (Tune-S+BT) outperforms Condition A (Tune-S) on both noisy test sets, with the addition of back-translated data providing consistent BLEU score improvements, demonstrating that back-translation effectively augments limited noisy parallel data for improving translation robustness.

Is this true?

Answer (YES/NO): NO